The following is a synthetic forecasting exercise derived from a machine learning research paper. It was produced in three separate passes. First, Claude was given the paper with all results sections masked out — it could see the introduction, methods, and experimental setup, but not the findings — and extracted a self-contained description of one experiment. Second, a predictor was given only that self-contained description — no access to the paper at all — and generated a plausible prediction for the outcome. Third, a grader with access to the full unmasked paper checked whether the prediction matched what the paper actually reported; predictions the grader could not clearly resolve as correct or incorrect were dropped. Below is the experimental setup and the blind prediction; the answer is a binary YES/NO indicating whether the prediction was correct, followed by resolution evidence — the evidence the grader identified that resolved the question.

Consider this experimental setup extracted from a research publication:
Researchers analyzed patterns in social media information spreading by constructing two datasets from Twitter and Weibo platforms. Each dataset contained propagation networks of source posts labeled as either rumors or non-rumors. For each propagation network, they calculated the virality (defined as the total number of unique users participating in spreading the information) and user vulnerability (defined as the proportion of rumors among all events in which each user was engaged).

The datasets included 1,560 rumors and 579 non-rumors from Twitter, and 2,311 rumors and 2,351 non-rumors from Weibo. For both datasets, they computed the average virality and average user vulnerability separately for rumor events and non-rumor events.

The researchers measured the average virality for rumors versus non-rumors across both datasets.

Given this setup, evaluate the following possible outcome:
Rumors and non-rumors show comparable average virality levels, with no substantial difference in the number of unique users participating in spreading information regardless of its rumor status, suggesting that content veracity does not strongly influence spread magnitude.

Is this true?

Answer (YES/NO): NO